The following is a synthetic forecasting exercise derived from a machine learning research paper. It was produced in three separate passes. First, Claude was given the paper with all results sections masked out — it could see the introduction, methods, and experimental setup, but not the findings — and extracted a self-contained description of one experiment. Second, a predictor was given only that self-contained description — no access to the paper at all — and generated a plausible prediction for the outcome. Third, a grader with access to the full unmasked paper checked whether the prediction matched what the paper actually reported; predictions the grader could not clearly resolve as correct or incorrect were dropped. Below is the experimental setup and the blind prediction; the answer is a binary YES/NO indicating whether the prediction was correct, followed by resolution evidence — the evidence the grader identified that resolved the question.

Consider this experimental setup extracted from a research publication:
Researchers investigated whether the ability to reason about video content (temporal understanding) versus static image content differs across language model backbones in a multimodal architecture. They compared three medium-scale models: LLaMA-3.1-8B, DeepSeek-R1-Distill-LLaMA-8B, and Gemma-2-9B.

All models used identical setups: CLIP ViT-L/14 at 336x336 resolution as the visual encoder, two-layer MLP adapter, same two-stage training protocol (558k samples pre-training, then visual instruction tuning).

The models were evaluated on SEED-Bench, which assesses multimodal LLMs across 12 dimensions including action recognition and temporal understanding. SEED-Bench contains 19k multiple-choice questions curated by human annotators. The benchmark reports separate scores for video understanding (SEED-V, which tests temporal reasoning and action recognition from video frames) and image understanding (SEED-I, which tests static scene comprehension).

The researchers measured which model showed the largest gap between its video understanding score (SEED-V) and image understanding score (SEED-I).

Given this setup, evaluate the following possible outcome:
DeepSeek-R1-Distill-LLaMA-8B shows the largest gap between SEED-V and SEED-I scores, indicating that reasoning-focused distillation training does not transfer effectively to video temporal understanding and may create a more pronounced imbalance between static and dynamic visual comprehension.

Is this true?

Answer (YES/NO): NO